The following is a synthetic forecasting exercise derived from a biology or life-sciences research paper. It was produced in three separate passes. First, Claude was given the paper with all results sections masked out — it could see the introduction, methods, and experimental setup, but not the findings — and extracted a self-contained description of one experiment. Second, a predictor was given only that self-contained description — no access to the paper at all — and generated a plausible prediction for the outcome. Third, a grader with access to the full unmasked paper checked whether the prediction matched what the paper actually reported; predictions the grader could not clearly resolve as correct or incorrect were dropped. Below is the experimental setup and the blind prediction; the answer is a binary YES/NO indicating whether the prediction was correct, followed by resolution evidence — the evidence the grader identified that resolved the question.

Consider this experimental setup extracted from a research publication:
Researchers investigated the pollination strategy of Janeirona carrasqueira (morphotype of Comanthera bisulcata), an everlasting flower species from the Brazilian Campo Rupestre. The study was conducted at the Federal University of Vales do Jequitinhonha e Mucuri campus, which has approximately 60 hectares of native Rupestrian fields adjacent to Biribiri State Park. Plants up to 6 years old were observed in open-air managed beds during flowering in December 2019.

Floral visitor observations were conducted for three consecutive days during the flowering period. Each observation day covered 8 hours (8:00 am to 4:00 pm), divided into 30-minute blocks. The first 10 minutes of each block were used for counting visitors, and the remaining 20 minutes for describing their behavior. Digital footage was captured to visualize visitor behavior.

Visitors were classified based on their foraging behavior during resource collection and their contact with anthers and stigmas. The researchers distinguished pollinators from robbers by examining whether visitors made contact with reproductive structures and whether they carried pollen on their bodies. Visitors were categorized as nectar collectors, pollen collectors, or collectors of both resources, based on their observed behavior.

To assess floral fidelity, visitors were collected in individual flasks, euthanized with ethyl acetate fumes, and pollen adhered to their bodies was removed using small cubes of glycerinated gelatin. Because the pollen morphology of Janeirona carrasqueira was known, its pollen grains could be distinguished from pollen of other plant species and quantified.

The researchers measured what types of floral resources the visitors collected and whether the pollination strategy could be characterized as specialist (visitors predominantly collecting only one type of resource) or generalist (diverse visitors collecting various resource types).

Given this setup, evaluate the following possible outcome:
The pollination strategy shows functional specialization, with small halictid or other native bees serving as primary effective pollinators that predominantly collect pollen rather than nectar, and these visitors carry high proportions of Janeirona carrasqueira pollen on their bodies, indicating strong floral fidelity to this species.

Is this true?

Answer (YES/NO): NO